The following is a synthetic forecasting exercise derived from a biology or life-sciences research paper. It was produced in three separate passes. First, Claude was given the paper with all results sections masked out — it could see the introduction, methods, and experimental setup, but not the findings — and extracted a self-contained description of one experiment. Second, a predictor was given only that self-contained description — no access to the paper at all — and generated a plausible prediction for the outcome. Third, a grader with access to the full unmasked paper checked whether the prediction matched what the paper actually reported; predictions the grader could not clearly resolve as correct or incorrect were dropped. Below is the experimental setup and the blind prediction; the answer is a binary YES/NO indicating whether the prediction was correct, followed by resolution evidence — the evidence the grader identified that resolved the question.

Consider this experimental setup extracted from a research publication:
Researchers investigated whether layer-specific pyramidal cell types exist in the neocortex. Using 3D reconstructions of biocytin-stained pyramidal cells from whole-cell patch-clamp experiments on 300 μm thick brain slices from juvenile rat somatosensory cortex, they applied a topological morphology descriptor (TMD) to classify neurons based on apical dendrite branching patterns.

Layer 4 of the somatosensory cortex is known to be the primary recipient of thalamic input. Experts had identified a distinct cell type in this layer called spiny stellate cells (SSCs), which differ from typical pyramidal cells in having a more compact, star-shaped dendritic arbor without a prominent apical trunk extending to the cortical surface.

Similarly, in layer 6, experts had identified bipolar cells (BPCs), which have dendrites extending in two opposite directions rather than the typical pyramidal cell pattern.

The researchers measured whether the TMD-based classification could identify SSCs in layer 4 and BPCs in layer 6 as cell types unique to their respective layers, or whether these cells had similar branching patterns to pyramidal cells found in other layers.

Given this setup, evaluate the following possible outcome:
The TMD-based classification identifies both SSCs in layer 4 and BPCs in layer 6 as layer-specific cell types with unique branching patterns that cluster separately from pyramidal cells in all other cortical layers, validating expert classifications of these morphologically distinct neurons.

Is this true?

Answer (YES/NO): YES